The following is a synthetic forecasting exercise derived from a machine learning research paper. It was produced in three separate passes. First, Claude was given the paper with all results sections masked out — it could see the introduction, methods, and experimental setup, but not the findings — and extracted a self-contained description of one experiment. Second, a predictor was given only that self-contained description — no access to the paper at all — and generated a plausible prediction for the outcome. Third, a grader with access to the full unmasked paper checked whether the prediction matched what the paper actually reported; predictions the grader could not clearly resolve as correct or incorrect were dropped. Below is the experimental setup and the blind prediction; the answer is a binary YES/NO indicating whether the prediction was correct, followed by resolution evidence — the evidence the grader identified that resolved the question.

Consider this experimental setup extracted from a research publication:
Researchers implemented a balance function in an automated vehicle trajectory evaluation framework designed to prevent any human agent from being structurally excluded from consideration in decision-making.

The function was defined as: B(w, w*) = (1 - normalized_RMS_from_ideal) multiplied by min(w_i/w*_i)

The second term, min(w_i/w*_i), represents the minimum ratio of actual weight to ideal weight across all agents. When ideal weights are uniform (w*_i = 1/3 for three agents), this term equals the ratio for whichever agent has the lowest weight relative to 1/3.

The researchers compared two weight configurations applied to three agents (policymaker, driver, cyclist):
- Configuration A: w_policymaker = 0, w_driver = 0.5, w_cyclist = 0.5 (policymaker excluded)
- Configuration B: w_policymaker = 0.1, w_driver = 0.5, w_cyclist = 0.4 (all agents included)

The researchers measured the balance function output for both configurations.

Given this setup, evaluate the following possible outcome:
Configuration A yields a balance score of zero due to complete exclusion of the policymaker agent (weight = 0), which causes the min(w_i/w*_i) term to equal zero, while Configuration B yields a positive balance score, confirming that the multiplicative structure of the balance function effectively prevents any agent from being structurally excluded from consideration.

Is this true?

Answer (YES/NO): YES